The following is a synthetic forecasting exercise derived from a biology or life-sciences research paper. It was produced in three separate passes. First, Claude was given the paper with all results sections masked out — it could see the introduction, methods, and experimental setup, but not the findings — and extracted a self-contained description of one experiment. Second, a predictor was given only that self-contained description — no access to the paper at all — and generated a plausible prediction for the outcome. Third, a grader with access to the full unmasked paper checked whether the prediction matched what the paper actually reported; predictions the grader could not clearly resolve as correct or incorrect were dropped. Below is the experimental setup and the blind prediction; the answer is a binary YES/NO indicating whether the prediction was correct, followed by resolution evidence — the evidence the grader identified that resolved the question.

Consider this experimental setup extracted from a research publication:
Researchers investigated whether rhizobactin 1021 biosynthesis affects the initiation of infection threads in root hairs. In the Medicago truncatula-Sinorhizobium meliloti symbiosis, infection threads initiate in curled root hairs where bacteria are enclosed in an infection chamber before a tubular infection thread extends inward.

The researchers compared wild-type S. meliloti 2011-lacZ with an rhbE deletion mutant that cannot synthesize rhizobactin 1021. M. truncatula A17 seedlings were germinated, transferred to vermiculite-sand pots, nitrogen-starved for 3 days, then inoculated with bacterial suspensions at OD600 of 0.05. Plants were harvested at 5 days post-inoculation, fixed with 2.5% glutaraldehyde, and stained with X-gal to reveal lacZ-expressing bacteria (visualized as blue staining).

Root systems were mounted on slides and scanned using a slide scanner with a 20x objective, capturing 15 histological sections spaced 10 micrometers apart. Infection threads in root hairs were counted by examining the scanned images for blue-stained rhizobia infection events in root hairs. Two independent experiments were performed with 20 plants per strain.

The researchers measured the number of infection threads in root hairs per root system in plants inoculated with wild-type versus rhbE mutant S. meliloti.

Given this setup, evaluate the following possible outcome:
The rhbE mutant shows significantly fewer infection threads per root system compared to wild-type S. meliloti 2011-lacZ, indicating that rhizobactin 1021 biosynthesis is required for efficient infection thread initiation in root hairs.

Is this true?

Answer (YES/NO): NO